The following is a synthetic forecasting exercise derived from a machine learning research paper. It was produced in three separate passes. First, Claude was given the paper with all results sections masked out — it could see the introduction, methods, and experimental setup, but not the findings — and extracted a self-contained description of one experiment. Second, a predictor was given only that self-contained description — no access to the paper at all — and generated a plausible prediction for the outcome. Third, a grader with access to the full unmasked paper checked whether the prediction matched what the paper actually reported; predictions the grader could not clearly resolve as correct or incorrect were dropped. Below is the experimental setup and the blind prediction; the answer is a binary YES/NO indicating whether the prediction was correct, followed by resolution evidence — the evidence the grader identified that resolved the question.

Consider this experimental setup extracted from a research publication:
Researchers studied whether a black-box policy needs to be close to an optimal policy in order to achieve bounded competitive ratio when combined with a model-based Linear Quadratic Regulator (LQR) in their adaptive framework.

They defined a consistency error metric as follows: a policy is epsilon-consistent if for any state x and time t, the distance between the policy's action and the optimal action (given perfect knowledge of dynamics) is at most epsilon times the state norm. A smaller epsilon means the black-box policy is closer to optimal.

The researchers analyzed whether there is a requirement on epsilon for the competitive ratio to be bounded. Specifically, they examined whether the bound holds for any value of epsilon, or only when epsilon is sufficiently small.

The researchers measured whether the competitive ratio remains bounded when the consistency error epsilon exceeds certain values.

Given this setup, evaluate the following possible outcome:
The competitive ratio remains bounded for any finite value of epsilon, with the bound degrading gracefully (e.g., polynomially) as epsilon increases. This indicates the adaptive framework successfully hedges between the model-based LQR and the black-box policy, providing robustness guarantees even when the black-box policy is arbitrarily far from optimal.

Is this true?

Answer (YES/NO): NO